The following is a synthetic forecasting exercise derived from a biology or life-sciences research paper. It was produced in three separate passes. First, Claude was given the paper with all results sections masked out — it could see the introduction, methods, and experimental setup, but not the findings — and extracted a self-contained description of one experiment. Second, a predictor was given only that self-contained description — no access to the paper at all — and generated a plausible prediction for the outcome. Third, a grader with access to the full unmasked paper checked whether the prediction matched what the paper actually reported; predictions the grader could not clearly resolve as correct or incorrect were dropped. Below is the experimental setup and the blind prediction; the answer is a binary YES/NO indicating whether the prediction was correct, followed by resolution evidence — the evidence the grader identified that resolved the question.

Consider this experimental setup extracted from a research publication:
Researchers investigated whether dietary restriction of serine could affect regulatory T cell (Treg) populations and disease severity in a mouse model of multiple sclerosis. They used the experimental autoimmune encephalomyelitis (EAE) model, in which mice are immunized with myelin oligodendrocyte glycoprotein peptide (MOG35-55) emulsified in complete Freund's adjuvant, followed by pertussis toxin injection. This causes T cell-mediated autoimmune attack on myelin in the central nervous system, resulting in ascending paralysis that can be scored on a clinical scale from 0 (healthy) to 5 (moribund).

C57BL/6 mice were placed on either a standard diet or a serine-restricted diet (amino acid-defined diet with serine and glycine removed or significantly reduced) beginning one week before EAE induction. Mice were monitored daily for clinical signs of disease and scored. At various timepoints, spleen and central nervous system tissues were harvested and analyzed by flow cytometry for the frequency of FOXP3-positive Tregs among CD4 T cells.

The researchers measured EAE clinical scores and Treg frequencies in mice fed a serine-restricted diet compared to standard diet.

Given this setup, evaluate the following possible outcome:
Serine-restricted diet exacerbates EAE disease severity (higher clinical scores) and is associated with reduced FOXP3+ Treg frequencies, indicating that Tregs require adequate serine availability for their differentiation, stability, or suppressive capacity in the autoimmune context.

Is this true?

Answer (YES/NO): NO